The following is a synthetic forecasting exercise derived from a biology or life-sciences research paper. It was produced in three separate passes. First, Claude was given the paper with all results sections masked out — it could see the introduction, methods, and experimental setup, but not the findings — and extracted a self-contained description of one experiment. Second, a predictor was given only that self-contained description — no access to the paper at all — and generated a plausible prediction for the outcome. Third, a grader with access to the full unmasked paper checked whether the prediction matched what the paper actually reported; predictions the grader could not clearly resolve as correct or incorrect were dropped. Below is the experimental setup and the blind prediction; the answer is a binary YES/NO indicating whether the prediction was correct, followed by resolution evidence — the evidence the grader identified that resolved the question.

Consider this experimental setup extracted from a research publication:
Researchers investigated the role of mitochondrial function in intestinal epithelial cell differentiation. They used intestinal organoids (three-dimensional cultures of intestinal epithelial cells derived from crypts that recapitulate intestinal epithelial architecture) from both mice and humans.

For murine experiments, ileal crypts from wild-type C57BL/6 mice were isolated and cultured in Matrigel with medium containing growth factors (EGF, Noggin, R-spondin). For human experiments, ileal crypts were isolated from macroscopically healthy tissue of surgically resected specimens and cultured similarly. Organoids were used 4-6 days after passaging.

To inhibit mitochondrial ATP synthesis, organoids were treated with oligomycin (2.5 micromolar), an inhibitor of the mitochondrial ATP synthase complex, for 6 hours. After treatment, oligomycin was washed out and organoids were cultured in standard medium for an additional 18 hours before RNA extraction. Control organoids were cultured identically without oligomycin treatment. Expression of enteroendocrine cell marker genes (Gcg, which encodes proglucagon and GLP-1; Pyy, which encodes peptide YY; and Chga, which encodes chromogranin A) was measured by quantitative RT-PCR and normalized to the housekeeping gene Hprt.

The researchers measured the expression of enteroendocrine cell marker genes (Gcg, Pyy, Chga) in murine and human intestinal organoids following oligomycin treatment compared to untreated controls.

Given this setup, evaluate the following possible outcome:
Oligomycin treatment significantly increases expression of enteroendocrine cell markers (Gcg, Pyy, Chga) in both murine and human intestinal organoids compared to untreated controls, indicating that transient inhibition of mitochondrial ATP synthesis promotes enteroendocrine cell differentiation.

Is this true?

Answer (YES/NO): NO